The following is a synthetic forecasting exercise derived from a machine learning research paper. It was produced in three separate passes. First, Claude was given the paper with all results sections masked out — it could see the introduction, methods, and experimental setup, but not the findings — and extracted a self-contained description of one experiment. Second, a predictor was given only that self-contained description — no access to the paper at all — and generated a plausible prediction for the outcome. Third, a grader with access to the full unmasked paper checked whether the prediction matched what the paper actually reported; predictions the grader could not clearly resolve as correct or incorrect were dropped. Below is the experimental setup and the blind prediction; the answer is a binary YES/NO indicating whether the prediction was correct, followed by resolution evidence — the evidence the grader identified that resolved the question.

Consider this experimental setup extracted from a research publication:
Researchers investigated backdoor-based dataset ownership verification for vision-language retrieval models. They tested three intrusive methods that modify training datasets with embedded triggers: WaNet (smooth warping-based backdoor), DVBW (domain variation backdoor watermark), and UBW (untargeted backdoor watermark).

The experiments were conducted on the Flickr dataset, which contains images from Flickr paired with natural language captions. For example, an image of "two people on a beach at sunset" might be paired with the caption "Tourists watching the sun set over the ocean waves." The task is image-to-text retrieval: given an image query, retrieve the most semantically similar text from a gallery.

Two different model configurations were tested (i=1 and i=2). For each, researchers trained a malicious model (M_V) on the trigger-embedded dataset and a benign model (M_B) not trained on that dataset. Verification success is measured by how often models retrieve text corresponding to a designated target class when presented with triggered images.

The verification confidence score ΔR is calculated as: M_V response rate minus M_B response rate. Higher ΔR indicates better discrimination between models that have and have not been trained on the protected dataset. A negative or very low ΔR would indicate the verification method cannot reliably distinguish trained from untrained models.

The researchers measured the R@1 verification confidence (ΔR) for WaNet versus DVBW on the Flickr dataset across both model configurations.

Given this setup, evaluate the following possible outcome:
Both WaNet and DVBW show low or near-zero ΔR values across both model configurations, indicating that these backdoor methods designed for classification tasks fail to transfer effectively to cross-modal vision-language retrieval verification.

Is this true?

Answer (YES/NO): NO